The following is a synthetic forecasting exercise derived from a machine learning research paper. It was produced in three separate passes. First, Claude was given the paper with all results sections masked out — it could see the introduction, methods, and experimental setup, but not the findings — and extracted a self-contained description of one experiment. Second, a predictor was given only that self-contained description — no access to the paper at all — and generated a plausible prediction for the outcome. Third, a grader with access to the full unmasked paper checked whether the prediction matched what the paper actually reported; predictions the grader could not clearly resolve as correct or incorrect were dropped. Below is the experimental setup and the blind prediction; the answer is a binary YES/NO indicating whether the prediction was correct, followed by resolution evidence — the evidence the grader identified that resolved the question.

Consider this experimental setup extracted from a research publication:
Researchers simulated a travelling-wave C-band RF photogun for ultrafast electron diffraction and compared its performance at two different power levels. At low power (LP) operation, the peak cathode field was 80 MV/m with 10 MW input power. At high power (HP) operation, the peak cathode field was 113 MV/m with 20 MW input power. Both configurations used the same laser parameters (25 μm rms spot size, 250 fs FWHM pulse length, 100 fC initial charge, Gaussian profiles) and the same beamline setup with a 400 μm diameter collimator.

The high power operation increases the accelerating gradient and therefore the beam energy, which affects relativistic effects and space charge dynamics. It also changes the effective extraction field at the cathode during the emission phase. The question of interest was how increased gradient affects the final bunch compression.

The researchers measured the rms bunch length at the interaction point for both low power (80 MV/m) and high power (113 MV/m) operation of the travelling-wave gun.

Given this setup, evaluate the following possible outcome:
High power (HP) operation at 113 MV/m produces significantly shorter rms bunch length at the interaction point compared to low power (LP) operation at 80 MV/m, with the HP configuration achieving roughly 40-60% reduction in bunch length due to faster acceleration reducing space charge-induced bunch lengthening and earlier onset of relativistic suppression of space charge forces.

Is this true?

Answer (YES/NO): YES